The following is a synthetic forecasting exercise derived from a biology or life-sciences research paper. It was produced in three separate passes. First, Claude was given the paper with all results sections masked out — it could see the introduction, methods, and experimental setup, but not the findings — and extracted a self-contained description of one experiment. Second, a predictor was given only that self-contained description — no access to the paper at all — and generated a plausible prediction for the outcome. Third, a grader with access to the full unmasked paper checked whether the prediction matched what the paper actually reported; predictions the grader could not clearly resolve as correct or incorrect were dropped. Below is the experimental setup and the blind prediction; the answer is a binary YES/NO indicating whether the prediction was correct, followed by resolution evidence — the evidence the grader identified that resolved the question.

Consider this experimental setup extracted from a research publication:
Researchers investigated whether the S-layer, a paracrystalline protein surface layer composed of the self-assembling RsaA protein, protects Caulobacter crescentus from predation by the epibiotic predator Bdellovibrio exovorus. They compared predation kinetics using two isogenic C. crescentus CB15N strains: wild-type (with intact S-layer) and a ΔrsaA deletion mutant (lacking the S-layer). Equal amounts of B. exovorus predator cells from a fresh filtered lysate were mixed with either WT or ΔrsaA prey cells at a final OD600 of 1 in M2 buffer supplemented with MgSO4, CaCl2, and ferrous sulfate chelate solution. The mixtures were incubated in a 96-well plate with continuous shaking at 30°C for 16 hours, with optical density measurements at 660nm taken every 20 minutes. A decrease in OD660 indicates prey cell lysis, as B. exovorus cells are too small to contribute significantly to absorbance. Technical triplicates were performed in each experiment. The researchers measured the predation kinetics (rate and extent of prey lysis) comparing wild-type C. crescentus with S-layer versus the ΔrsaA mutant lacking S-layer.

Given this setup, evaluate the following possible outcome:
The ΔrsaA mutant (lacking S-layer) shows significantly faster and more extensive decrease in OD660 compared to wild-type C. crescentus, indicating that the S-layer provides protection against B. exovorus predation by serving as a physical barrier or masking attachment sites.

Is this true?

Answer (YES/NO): NO